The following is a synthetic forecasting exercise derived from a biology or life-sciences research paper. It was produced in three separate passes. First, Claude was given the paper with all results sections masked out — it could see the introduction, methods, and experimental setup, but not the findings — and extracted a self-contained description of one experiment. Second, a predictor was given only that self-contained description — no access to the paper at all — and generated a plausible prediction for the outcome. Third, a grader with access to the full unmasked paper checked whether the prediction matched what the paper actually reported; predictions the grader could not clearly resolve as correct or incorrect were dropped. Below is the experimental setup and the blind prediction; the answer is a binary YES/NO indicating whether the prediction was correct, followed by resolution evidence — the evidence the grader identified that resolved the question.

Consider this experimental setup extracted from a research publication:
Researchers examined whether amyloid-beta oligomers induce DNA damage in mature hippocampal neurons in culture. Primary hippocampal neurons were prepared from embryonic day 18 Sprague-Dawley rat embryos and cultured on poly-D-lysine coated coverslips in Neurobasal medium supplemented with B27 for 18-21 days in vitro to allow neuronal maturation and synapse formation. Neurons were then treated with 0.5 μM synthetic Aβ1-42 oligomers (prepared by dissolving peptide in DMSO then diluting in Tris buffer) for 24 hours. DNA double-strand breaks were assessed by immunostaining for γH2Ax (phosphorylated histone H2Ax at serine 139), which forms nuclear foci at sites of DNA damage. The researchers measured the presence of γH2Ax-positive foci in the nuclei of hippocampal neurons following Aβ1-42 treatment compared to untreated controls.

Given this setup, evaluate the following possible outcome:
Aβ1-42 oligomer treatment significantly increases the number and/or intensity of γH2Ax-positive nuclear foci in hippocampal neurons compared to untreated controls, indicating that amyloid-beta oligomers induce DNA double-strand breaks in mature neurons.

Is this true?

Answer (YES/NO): YES